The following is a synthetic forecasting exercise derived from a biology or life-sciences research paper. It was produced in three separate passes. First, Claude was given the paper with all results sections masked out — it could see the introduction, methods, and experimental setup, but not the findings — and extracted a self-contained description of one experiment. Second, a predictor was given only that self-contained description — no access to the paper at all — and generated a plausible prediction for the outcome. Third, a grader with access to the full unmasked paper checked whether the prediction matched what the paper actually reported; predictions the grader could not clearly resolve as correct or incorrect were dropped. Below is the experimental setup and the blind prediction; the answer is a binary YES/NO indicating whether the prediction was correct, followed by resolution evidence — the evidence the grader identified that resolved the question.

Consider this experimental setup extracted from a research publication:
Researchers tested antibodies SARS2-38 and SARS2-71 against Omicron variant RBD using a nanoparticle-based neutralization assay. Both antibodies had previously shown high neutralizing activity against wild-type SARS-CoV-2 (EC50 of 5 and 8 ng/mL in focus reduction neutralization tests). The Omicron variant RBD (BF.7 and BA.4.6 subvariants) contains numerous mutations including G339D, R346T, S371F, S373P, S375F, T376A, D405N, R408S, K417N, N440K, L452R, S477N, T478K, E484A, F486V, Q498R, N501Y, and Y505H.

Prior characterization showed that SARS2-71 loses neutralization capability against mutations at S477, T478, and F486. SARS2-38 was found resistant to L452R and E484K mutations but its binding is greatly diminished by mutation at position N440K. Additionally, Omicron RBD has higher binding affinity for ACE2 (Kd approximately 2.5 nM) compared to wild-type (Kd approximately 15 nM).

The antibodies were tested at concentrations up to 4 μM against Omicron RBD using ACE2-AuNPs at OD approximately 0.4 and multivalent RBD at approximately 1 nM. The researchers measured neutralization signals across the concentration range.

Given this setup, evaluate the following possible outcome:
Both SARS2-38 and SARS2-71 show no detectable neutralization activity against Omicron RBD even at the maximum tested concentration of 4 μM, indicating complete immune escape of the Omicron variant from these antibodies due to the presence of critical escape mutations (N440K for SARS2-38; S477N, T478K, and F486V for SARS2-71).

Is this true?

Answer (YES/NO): NO